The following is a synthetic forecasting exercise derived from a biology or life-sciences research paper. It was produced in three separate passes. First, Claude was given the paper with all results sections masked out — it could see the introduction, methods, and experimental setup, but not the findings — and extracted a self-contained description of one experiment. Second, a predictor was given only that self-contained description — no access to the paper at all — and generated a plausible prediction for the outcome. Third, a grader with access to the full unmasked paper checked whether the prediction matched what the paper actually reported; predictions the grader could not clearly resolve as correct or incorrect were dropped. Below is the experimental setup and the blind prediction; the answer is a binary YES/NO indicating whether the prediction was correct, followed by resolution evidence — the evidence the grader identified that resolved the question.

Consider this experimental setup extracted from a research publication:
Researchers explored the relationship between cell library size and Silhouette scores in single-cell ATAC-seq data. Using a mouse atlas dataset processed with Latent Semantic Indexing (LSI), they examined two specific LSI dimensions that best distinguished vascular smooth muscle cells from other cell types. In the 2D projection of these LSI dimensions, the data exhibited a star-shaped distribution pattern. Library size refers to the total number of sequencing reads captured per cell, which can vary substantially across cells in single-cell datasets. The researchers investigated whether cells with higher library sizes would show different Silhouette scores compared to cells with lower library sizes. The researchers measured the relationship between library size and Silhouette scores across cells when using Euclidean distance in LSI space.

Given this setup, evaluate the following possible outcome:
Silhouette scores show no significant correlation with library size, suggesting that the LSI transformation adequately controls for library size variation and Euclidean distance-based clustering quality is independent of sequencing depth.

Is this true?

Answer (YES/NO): NO